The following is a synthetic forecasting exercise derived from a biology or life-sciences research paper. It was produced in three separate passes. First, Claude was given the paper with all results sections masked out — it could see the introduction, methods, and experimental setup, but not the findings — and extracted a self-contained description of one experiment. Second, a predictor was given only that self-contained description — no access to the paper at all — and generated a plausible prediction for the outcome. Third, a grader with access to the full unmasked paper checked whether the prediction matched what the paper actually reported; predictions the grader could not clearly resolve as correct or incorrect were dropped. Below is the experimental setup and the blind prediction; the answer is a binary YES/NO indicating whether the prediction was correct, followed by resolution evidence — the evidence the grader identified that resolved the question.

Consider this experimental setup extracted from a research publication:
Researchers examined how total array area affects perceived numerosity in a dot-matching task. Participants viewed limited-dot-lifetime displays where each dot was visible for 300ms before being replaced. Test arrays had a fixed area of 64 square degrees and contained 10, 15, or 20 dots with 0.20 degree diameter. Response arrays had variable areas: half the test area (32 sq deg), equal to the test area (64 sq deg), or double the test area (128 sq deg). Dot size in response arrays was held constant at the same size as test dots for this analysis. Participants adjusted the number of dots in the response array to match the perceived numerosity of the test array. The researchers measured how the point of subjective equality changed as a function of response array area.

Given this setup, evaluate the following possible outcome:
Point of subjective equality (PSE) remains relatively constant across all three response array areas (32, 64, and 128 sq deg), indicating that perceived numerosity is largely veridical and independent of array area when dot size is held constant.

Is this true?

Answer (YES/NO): NO